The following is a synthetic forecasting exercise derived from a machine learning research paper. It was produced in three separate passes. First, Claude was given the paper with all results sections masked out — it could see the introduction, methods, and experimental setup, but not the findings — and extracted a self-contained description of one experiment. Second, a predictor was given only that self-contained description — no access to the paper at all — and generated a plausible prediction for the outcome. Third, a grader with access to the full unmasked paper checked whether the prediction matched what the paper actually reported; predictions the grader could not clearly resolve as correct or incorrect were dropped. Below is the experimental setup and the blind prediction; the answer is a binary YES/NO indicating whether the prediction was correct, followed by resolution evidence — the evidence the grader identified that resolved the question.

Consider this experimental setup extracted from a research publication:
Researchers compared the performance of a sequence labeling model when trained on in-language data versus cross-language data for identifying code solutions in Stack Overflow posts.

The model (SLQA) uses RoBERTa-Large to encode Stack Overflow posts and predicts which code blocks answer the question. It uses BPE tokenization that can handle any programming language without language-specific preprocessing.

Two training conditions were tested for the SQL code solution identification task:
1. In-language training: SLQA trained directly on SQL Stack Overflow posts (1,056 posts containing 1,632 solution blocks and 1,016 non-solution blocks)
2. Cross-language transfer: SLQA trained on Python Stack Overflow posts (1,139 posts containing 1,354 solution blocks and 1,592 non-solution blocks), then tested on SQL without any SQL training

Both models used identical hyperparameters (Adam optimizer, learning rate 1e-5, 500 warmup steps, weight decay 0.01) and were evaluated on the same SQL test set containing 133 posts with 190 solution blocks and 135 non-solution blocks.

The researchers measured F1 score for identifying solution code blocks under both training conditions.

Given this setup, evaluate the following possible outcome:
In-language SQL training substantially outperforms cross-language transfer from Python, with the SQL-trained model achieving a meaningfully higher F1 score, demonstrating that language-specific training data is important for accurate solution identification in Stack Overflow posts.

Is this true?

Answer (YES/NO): NO